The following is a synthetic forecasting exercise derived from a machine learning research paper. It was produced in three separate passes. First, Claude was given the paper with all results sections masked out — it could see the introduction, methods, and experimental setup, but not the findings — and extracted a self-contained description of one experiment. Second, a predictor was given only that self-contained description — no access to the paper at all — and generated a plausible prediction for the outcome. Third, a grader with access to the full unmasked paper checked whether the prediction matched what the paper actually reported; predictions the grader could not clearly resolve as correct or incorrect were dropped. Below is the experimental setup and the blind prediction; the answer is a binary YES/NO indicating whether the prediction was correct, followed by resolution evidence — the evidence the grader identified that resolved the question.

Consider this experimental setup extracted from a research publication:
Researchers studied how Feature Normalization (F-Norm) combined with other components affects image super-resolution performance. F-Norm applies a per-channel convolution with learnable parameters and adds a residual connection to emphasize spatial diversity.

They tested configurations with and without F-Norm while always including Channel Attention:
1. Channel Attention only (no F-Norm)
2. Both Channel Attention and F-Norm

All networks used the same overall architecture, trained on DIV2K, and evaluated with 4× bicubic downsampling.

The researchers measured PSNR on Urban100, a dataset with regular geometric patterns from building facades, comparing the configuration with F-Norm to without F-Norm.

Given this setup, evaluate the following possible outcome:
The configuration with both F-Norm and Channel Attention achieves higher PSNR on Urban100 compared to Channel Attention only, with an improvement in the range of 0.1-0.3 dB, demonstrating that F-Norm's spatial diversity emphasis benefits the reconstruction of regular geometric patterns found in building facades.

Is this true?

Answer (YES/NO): NO